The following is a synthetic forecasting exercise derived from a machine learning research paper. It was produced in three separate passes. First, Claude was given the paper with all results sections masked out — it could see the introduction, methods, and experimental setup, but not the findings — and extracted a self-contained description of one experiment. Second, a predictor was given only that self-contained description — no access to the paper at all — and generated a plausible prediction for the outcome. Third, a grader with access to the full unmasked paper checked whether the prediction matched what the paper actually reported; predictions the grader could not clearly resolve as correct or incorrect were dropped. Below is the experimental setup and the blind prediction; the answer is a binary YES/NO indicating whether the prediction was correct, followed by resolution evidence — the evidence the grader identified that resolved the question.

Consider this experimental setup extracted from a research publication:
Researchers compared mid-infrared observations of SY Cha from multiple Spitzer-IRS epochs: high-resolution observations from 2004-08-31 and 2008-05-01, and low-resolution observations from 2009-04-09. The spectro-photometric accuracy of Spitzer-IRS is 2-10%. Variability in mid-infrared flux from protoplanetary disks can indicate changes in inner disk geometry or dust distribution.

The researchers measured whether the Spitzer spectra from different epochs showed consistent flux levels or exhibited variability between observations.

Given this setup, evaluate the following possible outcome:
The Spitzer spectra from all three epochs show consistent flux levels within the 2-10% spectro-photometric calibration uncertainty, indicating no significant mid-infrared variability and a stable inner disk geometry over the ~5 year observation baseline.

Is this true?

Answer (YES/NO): NO